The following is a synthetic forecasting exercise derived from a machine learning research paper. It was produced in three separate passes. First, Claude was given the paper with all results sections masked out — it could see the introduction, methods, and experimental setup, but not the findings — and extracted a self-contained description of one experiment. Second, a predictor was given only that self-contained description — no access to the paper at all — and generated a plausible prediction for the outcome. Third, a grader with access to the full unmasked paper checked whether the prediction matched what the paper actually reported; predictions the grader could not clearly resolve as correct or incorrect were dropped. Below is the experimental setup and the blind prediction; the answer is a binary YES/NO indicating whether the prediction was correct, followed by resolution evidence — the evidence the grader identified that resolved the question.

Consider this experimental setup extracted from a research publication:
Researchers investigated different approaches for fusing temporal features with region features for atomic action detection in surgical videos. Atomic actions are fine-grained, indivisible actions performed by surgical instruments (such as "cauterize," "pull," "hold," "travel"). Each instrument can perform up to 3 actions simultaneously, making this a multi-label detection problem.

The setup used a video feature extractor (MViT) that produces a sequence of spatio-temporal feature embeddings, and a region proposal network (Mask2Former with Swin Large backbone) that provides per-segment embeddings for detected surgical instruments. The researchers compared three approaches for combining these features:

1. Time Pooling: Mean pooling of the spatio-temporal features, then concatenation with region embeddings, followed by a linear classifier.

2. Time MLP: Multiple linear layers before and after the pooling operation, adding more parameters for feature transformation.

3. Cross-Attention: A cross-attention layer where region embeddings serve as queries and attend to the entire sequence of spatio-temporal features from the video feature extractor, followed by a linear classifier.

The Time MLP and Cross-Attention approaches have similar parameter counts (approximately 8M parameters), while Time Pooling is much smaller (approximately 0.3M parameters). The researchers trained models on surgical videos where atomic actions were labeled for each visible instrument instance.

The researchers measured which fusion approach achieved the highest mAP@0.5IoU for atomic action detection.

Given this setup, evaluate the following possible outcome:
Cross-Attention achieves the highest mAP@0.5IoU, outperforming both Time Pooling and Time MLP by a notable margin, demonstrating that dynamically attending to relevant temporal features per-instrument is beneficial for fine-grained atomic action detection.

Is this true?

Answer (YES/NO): YES